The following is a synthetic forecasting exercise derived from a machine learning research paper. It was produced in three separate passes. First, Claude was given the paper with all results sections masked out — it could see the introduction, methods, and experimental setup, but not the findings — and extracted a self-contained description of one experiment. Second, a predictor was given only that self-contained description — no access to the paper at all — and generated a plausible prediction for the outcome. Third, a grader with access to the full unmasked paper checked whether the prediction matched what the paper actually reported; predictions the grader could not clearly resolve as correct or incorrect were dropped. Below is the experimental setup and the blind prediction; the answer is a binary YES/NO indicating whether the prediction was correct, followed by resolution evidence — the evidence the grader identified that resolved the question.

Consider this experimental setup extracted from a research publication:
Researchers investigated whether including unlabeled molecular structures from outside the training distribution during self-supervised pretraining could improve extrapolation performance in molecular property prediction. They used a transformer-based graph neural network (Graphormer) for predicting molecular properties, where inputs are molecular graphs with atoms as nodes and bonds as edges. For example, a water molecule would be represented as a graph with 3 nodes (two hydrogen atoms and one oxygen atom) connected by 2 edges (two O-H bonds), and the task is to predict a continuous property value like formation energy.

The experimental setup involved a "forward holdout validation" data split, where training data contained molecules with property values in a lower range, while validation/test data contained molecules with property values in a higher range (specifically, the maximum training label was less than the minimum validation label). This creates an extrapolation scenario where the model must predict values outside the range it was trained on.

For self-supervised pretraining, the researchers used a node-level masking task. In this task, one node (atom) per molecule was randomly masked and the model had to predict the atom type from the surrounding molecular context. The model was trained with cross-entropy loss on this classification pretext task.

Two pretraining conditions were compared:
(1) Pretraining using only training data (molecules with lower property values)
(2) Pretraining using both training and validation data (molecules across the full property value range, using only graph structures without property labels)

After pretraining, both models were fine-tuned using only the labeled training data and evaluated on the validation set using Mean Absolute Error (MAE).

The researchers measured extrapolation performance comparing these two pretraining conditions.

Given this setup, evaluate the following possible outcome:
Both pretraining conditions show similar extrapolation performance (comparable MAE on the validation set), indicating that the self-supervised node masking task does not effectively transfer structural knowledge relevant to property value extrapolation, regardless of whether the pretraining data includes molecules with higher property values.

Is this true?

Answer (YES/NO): NO